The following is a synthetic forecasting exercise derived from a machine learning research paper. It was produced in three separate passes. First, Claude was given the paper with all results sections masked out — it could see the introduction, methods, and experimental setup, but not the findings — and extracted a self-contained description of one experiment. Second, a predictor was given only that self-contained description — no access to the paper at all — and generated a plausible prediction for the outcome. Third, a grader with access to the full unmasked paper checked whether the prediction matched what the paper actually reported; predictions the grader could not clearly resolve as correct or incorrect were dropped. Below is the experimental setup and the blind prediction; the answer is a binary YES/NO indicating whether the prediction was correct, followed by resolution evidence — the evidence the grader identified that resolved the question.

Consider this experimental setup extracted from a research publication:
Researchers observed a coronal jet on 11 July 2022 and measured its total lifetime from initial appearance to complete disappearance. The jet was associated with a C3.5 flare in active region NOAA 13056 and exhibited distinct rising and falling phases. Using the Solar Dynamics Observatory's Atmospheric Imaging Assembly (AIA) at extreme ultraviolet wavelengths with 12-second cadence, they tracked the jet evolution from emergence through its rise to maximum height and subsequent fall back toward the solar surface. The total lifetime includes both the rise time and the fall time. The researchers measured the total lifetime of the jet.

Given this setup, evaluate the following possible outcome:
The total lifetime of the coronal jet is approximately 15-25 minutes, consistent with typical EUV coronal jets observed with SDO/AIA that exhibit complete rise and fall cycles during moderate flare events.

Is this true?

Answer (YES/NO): YES